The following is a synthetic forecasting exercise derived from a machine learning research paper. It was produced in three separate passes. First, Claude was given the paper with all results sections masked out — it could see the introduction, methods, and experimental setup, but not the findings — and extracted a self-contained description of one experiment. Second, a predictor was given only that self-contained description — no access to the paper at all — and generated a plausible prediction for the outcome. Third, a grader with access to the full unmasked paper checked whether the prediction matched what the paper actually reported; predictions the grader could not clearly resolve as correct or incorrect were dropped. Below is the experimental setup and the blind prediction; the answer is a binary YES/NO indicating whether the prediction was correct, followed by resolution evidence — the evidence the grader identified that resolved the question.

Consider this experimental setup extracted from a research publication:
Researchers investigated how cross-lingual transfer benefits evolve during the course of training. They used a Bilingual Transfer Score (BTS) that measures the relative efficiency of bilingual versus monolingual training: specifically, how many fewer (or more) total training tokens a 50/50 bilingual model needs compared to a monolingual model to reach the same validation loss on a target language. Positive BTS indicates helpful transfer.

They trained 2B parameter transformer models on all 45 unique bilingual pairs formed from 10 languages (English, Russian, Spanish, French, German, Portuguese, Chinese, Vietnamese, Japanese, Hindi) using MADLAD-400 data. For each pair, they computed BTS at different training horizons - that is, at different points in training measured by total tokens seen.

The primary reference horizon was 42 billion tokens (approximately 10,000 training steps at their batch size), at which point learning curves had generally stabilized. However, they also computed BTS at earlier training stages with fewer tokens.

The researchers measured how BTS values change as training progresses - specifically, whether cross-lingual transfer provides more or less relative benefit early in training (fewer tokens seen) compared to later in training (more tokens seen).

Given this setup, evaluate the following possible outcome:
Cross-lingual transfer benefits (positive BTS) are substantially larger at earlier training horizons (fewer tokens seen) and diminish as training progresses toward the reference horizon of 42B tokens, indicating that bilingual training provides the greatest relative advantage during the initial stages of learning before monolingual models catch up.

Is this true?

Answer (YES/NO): NO